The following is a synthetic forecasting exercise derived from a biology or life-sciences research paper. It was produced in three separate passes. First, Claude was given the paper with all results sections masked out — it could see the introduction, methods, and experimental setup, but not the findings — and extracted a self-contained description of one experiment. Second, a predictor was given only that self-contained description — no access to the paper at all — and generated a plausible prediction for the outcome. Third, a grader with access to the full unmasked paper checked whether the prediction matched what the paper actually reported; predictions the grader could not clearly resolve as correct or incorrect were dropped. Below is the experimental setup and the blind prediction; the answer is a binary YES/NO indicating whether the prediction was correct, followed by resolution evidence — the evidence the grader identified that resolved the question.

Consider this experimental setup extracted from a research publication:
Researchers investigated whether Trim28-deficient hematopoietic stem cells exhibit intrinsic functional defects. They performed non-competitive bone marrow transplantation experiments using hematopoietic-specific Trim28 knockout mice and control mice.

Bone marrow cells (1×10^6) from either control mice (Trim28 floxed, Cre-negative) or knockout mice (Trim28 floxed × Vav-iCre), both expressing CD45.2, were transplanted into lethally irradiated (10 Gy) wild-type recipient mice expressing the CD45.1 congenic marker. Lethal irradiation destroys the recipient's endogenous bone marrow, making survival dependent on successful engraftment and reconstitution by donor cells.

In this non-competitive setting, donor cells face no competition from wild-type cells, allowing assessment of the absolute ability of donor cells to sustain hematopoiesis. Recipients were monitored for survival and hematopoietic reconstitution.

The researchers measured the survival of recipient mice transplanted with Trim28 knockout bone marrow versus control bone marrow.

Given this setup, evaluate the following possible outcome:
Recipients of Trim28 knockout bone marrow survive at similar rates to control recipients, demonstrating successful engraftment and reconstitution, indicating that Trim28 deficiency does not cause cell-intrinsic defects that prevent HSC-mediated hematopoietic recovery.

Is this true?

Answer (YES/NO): NO